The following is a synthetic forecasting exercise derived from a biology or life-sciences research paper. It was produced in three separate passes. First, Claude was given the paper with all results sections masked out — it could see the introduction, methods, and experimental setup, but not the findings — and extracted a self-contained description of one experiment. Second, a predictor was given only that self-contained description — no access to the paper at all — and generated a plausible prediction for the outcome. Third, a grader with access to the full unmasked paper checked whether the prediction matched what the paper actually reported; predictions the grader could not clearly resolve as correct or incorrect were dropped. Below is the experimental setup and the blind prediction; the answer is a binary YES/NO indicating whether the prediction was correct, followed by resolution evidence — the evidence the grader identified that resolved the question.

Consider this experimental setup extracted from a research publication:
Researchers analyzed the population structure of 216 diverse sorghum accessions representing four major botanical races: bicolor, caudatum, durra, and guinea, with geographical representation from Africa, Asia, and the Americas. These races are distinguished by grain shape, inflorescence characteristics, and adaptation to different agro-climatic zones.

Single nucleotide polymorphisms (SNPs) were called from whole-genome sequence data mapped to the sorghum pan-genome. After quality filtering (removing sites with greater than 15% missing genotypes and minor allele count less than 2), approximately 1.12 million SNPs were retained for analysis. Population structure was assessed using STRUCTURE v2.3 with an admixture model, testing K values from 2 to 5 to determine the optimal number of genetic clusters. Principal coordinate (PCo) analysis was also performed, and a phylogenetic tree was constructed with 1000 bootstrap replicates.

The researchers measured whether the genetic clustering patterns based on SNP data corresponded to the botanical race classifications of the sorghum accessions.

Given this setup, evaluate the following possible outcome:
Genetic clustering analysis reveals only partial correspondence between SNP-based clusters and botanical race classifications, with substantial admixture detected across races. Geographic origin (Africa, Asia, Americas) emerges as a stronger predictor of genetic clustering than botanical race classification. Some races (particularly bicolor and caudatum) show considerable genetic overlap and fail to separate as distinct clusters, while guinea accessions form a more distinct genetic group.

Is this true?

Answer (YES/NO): NO